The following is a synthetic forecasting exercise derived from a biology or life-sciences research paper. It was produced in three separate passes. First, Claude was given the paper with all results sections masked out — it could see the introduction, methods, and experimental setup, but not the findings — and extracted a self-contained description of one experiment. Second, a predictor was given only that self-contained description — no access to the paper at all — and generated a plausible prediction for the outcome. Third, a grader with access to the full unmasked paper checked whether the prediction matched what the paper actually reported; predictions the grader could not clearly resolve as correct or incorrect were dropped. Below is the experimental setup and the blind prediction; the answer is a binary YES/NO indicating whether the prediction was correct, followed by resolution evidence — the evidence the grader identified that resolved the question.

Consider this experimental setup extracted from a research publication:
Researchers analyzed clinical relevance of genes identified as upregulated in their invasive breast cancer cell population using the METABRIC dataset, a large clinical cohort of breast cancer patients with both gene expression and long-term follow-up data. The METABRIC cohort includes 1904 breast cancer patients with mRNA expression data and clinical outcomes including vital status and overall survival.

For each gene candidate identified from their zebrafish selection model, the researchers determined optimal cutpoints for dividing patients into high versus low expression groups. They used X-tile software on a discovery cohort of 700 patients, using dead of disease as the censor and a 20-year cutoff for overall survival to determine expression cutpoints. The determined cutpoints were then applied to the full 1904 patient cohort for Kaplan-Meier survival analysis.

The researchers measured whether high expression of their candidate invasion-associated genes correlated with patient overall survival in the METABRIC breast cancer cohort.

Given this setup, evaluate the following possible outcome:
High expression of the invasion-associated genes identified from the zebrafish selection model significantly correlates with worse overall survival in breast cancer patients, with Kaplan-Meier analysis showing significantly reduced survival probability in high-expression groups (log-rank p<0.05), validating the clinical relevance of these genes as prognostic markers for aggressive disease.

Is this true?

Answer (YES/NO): YES